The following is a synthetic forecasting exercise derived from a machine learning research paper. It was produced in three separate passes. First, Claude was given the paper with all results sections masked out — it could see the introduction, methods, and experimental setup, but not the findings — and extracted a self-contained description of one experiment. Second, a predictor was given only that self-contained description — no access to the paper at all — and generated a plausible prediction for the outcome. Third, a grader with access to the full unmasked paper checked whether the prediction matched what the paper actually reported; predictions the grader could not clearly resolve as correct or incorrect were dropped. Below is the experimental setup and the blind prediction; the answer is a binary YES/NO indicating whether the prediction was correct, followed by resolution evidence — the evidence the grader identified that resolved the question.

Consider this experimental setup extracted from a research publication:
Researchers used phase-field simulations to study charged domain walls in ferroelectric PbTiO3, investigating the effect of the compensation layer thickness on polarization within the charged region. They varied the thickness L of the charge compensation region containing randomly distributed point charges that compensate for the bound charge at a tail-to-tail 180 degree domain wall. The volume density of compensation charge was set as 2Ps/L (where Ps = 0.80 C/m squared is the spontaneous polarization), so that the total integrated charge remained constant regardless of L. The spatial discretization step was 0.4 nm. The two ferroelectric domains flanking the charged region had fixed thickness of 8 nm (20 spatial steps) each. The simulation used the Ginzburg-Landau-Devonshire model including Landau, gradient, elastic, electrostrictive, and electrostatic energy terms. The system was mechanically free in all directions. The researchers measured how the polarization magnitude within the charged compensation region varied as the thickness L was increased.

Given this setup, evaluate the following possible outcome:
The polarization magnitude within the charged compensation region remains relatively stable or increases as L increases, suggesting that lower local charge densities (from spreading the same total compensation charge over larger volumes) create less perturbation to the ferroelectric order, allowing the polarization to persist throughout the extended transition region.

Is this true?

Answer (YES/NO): YES